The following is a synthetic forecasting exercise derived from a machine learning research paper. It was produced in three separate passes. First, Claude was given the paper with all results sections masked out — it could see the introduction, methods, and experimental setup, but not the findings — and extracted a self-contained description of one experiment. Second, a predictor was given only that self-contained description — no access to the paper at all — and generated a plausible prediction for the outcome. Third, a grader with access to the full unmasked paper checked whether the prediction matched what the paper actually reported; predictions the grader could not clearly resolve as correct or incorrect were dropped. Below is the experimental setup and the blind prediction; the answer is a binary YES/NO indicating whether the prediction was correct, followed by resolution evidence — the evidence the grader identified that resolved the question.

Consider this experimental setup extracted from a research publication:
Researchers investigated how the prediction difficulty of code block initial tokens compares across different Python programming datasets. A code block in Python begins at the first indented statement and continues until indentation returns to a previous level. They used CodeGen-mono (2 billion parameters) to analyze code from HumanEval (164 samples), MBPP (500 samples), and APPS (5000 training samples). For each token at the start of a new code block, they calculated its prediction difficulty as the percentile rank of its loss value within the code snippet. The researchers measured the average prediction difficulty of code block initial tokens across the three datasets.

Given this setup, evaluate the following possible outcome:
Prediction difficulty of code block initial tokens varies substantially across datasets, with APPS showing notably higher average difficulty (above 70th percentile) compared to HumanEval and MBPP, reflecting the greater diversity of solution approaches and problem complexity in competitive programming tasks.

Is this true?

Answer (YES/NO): NO